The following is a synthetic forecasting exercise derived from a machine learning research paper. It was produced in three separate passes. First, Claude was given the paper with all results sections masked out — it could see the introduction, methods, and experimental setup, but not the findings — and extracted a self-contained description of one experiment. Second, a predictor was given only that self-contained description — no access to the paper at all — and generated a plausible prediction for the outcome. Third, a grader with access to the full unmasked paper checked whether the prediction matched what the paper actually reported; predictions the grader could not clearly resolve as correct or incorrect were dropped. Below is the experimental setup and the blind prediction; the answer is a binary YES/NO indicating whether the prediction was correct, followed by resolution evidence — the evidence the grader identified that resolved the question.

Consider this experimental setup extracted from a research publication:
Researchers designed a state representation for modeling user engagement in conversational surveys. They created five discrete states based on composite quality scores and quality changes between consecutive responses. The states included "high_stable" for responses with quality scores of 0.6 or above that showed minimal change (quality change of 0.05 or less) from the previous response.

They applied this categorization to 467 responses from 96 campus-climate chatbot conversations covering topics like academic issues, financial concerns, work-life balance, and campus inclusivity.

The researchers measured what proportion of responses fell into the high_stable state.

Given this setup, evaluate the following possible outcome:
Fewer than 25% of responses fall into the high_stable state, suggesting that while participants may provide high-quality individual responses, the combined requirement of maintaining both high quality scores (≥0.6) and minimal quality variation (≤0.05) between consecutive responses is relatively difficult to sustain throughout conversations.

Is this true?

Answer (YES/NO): YES